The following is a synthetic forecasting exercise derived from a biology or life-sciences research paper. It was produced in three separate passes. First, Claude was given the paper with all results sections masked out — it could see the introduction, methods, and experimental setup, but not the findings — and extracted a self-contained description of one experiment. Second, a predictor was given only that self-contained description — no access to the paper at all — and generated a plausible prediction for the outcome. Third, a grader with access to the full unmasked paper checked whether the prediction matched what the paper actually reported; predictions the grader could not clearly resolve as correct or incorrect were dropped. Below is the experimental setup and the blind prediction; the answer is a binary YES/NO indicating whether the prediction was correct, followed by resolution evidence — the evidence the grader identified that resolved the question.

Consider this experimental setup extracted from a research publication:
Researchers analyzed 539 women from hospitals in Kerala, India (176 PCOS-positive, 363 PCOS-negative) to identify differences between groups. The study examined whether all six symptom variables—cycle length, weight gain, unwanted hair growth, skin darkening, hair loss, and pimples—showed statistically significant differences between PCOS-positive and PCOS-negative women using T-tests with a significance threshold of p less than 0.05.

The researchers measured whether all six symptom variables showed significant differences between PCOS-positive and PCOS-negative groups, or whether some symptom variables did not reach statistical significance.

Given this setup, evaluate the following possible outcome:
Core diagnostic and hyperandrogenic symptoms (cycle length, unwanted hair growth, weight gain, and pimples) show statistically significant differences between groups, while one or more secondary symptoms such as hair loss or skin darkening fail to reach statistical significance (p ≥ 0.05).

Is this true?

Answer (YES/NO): NO